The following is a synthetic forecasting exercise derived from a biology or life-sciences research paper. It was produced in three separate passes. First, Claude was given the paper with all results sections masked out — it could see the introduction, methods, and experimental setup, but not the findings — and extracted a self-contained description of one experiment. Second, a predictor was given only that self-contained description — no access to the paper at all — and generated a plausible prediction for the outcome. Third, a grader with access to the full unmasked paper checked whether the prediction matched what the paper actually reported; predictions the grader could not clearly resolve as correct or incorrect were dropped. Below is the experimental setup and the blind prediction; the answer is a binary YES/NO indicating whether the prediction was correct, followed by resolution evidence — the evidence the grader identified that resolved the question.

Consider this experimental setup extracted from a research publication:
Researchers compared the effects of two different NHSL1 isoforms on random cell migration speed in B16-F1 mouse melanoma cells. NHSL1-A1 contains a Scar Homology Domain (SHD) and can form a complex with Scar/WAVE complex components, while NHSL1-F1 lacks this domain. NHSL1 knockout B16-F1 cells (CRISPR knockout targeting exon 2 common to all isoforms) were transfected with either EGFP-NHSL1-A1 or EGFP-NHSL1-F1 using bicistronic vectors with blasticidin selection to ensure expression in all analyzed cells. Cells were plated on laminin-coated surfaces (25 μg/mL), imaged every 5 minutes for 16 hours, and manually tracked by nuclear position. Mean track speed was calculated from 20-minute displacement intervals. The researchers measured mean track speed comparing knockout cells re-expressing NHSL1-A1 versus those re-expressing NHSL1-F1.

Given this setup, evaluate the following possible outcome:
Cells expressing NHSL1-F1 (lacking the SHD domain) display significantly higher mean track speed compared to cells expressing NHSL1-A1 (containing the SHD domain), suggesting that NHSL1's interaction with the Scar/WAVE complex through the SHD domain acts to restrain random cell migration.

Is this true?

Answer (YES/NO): NO